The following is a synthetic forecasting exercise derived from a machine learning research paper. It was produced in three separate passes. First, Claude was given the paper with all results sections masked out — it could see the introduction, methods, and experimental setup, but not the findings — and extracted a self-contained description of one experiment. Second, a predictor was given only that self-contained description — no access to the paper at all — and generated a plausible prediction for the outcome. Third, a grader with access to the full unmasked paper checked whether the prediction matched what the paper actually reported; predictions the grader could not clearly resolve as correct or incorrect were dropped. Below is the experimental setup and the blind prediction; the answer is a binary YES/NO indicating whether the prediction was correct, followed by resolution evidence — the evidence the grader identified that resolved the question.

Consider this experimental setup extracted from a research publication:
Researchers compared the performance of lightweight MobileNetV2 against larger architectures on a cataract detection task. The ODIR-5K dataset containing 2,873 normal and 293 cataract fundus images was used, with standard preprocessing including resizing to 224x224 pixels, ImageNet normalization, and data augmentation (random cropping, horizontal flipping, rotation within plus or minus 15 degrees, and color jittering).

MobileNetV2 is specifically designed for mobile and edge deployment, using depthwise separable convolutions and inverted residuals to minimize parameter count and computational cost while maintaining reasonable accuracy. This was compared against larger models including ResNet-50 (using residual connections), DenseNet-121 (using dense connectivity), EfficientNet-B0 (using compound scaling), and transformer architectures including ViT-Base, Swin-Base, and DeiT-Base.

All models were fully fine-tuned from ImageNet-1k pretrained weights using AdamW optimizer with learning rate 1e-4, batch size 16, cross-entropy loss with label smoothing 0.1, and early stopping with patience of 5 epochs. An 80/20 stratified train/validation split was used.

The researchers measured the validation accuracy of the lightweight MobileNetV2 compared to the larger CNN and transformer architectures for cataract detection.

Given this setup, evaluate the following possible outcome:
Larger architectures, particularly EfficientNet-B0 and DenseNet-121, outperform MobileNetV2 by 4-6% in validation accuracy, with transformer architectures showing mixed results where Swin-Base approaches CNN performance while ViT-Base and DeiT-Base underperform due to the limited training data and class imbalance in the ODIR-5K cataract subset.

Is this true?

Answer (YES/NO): NO